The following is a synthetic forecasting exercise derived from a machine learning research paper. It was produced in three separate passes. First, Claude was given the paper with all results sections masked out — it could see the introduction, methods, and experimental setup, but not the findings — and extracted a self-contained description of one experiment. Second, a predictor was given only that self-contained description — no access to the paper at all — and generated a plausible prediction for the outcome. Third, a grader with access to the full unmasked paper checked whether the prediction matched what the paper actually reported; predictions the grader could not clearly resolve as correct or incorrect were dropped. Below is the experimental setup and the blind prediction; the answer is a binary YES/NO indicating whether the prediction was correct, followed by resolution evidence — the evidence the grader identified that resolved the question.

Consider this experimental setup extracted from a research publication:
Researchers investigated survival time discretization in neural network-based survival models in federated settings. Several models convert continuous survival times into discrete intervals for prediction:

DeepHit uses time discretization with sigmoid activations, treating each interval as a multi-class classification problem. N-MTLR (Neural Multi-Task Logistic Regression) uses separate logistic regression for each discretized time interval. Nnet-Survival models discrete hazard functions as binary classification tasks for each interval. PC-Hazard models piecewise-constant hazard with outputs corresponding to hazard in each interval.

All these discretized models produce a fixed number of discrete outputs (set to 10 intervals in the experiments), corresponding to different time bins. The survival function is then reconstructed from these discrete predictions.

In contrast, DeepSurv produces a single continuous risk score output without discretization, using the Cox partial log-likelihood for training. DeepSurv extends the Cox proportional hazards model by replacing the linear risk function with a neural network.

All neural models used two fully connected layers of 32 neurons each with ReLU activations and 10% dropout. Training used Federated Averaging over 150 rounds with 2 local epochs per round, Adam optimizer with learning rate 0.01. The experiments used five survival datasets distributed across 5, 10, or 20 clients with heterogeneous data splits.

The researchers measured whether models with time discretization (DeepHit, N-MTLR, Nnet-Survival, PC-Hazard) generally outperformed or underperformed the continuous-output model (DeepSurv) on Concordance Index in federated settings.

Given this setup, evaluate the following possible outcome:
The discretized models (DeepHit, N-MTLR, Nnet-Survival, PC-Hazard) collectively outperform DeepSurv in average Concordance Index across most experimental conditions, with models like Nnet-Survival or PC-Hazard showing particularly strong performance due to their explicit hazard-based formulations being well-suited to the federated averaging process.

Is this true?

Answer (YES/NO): NO